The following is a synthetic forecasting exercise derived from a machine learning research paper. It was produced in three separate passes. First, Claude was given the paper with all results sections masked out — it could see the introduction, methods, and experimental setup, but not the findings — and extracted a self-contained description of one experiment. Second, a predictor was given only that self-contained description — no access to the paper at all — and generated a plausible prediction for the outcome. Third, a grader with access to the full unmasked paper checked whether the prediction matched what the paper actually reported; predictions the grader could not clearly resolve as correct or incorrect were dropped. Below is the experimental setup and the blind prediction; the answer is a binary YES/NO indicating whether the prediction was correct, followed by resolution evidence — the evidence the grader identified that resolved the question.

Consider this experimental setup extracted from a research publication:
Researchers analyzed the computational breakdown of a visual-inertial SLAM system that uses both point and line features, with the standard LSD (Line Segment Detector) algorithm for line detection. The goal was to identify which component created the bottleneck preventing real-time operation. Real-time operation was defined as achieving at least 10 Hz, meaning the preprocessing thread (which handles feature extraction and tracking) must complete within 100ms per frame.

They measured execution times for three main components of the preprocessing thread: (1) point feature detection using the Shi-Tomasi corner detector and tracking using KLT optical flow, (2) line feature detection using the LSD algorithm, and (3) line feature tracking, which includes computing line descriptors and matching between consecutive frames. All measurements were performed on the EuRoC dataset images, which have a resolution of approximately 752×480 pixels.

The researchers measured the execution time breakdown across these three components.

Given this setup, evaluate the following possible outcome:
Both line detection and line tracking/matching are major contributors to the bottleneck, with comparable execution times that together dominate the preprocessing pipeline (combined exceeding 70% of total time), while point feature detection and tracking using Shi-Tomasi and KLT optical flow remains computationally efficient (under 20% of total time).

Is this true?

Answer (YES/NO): NO